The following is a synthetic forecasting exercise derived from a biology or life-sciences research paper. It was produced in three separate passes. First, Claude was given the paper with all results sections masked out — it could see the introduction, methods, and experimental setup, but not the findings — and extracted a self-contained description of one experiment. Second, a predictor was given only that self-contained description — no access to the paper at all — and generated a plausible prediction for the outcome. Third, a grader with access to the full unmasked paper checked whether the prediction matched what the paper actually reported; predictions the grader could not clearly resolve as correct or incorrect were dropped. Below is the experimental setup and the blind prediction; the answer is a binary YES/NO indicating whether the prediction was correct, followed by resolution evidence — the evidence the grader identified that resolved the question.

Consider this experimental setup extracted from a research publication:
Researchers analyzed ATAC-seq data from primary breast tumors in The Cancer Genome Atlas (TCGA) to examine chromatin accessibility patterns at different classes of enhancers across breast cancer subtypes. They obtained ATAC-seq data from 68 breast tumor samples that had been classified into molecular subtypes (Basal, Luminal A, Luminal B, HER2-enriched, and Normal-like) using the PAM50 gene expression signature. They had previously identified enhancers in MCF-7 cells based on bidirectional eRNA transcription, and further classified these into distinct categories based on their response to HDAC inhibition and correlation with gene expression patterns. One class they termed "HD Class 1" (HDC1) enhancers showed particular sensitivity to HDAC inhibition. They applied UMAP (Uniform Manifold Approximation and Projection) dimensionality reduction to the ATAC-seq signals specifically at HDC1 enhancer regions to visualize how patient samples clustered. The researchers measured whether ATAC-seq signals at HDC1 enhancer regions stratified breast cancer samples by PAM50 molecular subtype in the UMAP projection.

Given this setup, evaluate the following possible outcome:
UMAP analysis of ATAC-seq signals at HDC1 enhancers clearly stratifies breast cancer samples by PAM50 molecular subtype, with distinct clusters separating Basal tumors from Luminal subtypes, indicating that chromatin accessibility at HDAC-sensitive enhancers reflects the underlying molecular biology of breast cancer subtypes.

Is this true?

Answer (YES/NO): NO